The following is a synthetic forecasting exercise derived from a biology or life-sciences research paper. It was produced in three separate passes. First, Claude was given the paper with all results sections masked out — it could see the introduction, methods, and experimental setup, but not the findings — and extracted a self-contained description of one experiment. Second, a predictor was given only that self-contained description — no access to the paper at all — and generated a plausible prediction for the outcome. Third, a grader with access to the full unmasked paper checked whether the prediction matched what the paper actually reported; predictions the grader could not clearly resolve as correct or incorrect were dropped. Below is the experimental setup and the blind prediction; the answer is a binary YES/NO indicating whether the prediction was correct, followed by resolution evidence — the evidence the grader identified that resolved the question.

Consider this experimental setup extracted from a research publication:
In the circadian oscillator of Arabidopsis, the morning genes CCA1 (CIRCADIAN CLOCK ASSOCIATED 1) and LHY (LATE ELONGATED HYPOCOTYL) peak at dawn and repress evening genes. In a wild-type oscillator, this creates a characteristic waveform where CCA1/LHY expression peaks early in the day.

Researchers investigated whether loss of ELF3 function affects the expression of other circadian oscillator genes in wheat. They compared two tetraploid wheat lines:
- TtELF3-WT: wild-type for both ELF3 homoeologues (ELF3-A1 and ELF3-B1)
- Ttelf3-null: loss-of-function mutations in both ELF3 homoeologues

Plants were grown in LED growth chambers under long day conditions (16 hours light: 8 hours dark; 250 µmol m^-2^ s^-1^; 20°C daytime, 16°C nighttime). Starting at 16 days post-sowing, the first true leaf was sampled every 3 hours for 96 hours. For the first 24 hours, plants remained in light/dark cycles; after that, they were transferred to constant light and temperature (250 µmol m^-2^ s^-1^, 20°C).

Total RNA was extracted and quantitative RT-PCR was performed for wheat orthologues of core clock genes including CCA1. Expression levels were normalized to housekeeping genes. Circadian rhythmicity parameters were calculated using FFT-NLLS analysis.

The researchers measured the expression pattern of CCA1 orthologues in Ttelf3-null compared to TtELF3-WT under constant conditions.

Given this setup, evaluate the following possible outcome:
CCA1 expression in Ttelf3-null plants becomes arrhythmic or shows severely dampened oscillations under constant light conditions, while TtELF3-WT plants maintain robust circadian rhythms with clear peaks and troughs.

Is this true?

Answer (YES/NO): YES